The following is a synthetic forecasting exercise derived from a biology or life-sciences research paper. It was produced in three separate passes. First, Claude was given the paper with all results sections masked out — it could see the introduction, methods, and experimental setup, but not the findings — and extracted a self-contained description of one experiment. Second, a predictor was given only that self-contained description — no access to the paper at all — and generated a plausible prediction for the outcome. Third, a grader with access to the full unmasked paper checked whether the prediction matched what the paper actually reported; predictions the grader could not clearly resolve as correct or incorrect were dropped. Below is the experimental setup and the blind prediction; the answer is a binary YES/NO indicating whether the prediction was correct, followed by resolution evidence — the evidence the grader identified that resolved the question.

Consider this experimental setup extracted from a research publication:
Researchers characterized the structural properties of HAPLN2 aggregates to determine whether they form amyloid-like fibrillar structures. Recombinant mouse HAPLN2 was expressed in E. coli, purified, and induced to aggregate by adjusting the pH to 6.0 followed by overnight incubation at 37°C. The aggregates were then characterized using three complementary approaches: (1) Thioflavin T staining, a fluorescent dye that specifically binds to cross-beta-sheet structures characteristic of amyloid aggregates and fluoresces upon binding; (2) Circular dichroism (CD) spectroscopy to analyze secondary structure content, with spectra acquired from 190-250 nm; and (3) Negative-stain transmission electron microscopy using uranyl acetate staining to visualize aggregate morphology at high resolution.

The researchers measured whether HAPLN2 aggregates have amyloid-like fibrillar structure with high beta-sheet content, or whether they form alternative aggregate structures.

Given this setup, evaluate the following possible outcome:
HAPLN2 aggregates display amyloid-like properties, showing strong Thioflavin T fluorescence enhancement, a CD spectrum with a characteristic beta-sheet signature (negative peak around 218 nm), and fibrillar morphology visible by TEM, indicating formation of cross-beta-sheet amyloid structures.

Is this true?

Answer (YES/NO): NO